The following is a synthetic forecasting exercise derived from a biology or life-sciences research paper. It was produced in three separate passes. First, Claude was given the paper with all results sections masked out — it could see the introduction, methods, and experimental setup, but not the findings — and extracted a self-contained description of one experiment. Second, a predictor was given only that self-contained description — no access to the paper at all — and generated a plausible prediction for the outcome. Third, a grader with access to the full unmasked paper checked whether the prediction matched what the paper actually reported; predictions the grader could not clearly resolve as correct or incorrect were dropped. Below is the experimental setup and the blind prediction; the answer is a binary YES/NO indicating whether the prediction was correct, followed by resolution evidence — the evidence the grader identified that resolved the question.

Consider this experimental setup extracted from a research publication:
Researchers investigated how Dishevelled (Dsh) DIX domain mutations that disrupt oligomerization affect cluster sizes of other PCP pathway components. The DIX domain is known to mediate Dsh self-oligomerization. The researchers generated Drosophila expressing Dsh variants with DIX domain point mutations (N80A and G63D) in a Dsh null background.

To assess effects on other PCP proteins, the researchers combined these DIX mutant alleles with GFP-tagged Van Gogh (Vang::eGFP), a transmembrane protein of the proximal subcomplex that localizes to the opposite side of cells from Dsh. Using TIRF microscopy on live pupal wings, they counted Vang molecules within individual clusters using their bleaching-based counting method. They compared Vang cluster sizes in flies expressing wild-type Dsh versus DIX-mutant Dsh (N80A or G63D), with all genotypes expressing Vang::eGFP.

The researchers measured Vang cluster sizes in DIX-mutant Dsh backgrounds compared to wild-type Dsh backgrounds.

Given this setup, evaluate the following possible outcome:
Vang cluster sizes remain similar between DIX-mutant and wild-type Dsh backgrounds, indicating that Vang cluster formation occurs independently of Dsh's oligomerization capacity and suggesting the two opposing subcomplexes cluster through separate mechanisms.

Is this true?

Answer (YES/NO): NO